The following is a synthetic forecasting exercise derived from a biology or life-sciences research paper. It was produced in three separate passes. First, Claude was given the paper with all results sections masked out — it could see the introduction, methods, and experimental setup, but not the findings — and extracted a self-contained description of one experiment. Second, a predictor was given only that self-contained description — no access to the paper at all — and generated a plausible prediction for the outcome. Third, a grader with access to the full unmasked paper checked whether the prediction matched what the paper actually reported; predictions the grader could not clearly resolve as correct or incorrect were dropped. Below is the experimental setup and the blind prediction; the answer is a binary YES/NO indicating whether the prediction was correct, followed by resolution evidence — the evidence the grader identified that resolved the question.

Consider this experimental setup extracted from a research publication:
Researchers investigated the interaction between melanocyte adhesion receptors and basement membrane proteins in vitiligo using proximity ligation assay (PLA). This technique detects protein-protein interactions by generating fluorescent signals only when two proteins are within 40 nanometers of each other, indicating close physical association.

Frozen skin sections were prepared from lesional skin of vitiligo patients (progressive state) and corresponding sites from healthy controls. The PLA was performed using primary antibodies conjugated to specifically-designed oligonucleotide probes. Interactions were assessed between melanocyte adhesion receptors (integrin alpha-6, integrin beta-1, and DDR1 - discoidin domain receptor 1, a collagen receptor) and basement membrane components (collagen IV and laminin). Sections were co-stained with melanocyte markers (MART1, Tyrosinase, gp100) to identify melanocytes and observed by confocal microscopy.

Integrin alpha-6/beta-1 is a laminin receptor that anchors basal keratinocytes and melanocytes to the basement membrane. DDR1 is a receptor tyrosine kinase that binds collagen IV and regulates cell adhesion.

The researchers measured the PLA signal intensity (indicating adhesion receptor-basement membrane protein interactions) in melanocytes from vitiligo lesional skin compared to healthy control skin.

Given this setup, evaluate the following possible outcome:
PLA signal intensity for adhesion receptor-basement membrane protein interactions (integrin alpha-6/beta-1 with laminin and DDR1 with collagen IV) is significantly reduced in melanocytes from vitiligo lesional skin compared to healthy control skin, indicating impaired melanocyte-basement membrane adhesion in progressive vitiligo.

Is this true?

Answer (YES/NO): YES